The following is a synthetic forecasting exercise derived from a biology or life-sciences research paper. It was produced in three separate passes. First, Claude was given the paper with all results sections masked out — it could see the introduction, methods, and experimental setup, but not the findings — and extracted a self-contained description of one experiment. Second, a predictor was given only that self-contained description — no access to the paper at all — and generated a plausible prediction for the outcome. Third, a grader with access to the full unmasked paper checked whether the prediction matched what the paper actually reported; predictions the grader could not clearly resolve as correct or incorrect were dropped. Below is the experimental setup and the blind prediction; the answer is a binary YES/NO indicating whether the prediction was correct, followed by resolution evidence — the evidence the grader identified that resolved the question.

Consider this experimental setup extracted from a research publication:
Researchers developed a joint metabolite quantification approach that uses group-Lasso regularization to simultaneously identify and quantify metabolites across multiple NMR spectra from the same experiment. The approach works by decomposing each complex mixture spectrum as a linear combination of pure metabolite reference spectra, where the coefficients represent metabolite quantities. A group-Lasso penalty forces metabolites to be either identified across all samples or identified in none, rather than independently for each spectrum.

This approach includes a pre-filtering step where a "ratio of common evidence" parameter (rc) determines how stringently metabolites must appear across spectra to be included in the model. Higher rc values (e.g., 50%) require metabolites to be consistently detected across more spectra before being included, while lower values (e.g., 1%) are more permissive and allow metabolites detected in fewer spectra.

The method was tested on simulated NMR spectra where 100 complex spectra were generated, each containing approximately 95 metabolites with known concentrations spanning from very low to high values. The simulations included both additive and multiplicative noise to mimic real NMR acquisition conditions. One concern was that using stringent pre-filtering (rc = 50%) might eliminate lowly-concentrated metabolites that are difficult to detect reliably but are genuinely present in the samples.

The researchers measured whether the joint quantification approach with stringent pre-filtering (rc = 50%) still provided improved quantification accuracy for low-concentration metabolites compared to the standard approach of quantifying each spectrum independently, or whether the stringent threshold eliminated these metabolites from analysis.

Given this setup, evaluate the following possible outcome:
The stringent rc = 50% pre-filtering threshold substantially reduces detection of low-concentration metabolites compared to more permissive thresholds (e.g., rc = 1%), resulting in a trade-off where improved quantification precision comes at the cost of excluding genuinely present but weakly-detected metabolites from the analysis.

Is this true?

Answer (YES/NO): YES